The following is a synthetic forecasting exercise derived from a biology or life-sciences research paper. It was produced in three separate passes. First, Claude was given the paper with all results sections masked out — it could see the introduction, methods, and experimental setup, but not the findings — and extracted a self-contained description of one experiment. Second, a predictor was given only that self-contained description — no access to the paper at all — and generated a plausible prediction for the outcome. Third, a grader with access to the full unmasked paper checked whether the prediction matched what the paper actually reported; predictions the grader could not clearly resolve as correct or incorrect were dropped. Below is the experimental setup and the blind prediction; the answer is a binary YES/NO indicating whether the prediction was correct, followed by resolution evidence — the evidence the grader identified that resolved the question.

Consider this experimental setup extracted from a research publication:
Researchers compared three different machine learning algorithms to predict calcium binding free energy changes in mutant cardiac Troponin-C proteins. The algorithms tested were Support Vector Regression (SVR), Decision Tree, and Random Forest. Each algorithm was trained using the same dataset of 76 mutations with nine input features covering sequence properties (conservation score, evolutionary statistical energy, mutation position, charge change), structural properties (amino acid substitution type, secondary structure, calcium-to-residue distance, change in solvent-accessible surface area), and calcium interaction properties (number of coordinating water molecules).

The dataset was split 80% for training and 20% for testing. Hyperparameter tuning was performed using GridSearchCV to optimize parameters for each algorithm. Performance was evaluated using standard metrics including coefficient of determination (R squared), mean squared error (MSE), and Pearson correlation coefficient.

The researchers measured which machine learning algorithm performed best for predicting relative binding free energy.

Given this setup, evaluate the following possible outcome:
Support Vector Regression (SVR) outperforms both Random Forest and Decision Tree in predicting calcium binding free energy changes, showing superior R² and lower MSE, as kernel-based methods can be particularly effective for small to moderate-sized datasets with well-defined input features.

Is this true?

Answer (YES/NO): YES